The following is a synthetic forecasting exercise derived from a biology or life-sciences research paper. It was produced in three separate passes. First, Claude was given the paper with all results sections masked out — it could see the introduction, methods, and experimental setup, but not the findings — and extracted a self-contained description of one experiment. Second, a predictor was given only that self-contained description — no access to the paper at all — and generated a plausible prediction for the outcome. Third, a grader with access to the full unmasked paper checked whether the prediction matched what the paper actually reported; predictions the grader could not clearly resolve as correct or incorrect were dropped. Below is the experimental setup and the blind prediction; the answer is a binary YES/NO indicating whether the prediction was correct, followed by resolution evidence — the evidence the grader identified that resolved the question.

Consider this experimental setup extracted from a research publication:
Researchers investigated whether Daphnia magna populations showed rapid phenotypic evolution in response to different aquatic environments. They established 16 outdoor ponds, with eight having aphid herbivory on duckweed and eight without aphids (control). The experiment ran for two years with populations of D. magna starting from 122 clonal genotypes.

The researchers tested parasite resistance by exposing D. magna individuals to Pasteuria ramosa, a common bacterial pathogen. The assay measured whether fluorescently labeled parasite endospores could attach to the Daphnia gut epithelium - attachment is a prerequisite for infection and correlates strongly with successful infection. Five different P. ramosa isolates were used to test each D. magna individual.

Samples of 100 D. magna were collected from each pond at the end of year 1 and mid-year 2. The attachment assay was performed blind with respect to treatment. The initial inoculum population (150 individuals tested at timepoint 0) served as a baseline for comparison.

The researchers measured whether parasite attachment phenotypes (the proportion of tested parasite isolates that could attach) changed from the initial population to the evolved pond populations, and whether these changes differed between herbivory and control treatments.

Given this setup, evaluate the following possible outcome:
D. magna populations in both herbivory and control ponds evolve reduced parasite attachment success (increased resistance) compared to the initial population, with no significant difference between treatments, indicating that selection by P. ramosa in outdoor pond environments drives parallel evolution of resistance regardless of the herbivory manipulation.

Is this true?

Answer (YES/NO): NO